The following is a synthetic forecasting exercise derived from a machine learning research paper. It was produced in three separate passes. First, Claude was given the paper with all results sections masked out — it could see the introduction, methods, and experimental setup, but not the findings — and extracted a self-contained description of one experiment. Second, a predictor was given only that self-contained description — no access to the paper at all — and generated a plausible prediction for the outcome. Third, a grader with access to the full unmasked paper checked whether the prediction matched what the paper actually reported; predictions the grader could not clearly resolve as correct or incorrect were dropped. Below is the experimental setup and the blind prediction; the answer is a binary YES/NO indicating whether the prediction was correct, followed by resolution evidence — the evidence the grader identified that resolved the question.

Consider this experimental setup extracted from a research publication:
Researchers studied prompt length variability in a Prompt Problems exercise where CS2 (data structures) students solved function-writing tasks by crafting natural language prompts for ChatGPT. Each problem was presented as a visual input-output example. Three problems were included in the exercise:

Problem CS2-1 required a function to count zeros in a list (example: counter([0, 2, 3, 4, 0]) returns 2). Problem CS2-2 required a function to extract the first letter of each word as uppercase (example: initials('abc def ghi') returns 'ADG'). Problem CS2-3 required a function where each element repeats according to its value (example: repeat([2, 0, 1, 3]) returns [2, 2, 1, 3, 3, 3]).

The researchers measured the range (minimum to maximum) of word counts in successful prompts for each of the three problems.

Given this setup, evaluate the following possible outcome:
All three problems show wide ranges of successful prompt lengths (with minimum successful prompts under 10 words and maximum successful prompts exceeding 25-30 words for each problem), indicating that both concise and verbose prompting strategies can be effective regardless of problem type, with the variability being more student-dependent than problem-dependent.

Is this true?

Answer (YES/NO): NO